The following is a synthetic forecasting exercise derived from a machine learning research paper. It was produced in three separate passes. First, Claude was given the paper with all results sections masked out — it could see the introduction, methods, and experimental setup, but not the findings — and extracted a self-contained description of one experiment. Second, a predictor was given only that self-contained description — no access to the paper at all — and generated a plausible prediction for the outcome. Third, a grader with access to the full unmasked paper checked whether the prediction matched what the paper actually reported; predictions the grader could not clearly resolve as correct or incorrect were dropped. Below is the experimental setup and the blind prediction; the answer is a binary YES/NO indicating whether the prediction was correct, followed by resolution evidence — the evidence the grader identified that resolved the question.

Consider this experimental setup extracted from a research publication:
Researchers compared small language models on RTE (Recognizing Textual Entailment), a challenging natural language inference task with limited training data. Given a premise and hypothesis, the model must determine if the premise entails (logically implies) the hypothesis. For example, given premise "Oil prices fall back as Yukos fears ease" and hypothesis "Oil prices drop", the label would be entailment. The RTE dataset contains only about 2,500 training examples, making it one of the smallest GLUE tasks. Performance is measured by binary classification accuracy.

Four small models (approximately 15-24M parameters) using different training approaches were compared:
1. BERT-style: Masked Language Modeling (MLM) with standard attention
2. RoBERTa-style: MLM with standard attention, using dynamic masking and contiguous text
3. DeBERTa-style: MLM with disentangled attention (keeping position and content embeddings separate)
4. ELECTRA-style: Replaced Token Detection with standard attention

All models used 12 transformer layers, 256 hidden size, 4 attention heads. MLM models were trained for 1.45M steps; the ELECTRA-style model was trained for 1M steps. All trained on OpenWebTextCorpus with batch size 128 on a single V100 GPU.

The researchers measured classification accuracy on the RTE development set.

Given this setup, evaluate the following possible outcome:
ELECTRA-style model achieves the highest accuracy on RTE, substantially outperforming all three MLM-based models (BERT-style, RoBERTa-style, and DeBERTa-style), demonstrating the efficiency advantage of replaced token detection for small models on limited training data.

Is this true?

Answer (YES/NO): NO